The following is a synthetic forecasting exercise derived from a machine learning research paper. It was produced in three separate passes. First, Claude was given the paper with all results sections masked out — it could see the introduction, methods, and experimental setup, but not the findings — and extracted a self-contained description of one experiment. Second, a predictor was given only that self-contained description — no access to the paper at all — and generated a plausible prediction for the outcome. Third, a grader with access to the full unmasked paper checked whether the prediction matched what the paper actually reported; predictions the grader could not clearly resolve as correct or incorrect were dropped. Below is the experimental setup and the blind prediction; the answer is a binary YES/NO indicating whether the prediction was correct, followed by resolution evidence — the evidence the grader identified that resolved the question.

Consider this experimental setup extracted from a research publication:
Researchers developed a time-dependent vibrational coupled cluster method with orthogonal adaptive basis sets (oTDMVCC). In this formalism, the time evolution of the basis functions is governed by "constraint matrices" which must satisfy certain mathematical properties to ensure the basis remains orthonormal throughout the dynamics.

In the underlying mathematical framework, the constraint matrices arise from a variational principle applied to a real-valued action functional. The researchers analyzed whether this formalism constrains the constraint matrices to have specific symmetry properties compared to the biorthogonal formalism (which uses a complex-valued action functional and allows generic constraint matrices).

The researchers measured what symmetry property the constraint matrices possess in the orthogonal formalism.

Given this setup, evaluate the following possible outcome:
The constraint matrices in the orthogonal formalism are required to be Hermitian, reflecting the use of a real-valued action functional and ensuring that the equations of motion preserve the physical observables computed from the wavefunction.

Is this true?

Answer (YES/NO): YES